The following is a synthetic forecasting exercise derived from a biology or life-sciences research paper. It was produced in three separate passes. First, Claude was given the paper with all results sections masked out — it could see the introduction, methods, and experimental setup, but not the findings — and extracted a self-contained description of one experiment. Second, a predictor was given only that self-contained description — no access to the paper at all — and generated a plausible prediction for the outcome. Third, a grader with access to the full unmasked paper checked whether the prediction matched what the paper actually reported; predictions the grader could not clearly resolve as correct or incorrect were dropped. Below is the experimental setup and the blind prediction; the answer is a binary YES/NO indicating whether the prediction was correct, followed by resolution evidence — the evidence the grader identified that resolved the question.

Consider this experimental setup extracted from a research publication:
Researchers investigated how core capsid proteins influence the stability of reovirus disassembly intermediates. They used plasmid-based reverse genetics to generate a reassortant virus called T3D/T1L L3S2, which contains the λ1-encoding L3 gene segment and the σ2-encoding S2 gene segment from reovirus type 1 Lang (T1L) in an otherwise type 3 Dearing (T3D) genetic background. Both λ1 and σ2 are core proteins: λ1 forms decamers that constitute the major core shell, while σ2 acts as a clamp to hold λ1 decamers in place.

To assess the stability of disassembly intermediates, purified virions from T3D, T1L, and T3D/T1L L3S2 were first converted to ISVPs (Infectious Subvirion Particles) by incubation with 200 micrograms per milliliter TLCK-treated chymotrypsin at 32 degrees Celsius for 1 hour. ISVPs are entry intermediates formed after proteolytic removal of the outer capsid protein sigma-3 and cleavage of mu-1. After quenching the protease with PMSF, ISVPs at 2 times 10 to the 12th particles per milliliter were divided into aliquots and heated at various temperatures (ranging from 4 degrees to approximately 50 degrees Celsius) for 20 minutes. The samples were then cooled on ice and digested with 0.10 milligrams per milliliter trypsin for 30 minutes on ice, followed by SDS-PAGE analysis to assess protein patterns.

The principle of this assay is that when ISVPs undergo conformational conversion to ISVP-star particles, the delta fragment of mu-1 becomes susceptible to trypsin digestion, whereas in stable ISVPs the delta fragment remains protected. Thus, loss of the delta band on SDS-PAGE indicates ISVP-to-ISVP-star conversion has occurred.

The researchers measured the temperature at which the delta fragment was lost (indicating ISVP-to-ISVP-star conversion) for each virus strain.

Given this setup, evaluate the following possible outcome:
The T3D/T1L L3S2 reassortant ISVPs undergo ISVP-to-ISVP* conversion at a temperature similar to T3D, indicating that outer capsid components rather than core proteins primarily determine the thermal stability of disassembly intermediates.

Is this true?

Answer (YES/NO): NO